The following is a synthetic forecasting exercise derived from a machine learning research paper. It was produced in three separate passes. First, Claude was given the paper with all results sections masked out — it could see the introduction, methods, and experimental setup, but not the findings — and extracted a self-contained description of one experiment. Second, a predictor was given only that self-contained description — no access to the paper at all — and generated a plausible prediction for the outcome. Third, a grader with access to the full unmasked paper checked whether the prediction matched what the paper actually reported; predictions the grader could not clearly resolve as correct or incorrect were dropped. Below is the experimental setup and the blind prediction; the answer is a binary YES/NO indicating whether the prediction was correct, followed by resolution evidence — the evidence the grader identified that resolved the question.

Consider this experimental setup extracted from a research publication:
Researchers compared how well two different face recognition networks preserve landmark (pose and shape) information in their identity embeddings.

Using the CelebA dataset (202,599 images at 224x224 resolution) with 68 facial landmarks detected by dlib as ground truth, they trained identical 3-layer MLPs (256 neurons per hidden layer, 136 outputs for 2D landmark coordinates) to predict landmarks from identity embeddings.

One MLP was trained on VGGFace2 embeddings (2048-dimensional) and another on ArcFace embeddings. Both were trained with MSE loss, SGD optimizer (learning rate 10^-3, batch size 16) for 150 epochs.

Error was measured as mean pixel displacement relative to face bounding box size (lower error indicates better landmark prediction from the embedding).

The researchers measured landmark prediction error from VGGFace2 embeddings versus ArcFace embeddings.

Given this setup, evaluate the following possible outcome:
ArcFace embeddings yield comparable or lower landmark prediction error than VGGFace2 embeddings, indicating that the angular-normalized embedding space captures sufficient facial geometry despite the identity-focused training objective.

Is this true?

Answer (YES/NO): YES